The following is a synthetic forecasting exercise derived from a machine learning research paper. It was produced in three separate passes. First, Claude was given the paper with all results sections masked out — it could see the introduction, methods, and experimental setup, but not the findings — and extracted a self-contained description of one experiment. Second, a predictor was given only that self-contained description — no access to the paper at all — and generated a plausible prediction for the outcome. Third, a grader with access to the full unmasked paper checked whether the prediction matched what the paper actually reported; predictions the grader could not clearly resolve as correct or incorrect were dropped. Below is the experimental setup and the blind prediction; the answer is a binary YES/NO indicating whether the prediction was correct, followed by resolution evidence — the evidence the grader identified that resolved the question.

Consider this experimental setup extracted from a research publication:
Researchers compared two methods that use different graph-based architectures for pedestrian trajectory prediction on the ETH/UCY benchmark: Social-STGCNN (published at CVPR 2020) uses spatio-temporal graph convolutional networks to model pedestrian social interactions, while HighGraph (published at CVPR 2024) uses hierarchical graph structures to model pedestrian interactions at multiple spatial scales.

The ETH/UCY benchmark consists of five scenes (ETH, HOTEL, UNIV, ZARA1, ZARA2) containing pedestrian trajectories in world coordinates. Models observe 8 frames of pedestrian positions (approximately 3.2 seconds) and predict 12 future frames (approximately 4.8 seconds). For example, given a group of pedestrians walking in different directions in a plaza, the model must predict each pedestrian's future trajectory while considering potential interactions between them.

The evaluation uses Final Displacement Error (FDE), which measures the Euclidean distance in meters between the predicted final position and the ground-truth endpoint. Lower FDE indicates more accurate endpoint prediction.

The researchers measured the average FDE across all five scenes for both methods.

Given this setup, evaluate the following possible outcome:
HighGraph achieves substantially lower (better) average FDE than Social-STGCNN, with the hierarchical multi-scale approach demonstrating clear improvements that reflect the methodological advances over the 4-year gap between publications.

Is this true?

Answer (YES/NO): YES